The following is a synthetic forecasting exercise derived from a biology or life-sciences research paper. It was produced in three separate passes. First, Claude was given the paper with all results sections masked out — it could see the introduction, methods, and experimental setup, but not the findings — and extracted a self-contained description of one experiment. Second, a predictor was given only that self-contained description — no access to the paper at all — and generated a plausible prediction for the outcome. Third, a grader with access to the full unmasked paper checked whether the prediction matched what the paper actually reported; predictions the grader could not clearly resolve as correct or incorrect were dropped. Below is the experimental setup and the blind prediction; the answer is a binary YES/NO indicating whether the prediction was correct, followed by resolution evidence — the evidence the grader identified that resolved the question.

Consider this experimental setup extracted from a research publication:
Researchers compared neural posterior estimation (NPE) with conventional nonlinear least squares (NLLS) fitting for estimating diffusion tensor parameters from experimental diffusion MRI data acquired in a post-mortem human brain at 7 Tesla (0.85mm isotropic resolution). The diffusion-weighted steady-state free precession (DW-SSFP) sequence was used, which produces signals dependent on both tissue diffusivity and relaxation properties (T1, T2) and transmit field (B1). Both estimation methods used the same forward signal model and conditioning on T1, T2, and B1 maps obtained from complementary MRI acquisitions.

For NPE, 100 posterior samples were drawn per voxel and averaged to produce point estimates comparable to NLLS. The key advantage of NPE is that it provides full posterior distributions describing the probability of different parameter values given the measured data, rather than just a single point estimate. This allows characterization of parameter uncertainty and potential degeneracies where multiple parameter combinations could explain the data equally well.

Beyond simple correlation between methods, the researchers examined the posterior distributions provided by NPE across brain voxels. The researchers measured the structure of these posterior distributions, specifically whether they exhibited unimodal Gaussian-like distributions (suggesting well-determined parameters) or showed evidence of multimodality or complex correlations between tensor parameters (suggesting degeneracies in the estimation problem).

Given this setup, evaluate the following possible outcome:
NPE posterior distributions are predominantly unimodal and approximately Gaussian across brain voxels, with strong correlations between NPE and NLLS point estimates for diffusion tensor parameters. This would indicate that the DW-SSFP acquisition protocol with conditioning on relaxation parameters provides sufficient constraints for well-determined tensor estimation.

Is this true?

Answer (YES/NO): YES